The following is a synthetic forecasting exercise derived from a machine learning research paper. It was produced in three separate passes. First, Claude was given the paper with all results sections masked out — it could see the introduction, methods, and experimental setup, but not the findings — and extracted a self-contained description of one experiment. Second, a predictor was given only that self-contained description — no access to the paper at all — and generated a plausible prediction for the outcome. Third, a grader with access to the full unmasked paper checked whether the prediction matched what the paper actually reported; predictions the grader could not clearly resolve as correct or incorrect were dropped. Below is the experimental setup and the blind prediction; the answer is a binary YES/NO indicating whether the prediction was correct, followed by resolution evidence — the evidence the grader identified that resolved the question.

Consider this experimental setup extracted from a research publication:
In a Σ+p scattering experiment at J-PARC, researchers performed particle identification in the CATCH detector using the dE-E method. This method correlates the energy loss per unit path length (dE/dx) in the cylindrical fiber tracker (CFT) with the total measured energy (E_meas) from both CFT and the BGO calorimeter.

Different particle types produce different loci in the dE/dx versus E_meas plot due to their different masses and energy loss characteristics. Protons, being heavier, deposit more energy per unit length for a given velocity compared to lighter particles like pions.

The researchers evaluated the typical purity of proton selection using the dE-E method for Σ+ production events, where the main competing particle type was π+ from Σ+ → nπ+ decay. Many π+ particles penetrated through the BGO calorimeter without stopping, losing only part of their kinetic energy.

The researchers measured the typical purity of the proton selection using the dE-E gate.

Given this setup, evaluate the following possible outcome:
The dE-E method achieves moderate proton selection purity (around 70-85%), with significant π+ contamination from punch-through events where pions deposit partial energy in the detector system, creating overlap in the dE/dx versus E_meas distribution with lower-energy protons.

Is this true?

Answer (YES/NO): NO